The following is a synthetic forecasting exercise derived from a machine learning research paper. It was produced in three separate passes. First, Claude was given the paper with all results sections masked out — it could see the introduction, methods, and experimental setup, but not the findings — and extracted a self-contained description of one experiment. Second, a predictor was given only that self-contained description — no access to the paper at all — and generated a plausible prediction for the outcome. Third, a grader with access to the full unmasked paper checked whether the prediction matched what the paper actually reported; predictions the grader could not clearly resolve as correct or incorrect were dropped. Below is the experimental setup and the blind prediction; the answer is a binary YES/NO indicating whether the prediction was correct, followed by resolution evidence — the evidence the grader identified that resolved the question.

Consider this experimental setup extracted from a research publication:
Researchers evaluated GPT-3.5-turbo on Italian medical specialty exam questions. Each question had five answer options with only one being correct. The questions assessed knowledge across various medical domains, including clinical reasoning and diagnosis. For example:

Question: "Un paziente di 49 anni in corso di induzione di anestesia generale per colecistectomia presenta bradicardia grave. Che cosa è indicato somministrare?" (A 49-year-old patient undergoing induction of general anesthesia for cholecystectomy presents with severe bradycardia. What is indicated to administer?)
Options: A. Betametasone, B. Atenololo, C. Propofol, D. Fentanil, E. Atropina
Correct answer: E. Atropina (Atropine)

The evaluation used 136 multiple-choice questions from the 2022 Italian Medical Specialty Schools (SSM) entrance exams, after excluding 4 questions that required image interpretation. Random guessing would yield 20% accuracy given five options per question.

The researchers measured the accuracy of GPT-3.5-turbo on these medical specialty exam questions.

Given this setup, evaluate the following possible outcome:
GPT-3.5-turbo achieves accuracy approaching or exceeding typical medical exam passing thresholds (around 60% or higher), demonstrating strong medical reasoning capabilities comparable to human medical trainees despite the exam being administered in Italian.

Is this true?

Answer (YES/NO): YES